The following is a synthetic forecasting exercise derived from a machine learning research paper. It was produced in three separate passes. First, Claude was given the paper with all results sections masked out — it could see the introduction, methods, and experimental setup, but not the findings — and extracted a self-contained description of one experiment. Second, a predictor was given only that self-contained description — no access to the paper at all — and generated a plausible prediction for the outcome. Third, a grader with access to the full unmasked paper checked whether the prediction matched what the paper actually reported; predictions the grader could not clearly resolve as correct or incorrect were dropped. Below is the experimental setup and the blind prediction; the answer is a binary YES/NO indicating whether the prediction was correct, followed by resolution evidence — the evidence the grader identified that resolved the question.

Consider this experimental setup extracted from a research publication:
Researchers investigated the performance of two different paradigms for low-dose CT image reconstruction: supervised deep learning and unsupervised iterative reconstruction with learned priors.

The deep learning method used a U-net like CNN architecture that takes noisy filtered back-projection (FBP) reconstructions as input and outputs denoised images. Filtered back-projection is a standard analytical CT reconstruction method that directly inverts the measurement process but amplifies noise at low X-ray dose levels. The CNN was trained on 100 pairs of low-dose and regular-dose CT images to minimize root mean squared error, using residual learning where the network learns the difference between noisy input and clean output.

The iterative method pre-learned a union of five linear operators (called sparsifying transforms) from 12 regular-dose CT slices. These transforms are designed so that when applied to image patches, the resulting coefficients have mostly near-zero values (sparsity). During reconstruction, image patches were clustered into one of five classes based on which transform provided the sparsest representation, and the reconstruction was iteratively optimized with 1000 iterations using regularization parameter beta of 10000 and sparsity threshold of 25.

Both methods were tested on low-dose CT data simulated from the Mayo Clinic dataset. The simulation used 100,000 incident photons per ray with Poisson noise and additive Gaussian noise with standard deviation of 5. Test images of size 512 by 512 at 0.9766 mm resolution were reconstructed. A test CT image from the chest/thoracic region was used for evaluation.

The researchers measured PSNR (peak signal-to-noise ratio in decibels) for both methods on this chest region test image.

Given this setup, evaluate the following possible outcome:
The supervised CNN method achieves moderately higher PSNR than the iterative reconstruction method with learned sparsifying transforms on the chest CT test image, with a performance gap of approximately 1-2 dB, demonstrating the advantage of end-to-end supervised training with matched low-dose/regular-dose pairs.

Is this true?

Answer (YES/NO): NO